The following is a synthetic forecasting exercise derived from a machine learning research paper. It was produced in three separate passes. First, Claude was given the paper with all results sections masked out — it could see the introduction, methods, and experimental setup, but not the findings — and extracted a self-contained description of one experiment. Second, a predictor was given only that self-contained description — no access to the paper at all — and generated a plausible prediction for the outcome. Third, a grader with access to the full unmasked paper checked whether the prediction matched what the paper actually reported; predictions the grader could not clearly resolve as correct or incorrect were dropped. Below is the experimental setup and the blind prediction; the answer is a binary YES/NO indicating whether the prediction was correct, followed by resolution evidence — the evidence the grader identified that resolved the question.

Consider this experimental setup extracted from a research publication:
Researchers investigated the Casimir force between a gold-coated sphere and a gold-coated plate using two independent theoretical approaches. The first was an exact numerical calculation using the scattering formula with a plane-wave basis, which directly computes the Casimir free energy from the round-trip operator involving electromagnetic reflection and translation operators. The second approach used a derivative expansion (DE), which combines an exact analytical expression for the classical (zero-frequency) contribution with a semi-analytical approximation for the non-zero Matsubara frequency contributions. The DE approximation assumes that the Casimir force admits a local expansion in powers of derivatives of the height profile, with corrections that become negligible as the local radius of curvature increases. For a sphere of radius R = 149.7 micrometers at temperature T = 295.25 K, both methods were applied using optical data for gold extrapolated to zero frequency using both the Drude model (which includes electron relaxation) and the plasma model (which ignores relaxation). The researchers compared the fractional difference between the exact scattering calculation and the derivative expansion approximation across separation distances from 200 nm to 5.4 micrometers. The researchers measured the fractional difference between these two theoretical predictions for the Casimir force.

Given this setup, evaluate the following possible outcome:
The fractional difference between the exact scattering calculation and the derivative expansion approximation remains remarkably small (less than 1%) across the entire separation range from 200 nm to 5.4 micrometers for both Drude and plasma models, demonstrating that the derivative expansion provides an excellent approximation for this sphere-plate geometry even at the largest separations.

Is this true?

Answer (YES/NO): YES